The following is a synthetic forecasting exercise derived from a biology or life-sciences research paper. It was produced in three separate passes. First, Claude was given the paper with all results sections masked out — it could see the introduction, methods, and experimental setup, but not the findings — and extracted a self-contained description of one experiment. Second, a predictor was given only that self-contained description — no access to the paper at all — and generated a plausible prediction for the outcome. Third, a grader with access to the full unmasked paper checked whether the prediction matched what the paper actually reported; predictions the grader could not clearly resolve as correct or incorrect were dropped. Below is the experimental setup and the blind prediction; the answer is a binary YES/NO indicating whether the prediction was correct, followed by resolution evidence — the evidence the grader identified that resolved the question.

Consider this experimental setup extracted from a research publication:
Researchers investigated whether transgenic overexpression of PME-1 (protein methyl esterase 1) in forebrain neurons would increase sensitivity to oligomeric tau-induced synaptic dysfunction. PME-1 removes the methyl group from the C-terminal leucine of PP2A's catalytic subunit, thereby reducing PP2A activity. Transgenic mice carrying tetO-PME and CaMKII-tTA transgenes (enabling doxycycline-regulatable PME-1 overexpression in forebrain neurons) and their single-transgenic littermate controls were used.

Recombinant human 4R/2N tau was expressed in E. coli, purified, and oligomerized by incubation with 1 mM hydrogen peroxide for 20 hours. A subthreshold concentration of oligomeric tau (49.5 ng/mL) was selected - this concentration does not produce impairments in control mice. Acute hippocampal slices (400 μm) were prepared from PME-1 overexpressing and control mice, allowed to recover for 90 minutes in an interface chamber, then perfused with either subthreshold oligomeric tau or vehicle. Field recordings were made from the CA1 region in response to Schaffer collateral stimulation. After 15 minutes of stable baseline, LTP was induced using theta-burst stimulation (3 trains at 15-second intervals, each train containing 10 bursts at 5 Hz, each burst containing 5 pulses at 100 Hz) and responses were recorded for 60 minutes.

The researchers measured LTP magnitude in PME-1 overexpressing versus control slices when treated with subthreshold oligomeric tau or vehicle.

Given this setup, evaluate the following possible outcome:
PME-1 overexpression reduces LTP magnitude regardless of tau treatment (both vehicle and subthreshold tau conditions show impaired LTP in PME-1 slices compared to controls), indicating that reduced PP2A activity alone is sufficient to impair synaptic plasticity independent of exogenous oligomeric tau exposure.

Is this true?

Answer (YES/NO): NO